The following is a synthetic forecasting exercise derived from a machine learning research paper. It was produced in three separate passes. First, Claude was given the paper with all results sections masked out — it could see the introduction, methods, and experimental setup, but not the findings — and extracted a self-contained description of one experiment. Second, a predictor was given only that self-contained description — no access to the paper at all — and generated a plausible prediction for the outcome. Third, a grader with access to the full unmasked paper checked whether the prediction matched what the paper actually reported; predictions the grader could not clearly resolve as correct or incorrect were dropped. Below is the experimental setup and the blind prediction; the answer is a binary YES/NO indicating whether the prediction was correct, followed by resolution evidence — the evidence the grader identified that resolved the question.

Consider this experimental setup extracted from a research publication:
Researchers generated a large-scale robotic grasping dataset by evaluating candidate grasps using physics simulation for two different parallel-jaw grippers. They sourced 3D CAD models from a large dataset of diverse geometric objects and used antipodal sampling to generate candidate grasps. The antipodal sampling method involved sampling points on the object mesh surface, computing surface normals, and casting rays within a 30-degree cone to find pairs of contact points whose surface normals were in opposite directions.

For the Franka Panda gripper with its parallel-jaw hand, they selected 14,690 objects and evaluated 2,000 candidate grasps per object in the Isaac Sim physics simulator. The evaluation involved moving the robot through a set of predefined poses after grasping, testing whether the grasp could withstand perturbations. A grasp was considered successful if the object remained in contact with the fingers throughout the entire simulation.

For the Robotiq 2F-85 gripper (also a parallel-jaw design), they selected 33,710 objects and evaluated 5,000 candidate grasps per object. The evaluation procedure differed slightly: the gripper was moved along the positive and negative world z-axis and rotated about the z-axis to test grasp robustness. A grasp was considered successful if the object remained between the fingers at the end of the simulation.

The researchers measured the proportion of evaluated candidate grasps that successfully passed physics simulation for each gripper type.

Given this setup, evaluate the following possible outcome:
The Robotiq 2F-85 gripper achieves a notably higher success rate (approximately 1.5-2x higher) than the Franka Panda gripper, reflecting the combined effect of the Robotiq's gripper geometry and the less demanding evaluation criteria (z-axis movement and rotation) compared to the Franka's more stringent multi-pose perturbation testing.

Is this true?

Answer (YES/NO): NO